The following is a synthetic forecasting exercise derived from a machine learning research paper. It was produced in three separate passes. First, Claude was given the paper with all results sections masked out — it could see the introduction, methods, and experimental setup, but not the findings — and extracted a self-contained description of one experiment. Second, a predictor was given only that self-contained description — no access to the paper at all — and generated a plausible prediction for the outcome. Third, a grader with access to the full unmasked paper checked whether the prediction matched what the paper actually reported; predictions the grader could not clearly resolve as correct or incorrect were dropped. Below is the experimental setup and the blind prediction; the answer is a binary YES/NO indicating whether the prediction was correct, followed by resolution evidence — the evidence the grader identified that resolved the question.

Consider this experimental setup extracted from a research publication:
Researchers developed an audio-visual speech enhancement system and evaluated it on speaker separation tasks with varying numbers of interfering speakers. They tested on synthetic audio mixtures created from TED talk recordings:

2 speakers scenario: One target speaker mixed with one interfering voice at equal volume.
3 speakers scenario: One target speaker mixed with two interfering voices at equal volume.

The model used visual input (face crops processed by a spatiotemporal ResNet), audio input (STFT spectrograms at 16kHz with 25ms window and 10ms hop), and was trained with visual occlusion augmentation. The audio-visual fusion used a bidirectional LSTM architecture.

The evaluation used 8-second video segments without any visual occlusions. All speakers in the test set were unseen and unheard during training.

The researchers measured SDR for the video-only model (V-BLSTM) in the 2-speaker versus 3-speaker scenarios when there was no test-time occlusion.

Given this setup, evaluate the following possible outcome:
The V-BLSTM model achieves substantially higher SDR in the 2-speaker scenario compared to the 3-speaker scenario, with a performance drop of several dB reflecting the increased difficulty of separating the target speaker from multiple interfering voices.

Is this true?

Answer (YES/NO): YES